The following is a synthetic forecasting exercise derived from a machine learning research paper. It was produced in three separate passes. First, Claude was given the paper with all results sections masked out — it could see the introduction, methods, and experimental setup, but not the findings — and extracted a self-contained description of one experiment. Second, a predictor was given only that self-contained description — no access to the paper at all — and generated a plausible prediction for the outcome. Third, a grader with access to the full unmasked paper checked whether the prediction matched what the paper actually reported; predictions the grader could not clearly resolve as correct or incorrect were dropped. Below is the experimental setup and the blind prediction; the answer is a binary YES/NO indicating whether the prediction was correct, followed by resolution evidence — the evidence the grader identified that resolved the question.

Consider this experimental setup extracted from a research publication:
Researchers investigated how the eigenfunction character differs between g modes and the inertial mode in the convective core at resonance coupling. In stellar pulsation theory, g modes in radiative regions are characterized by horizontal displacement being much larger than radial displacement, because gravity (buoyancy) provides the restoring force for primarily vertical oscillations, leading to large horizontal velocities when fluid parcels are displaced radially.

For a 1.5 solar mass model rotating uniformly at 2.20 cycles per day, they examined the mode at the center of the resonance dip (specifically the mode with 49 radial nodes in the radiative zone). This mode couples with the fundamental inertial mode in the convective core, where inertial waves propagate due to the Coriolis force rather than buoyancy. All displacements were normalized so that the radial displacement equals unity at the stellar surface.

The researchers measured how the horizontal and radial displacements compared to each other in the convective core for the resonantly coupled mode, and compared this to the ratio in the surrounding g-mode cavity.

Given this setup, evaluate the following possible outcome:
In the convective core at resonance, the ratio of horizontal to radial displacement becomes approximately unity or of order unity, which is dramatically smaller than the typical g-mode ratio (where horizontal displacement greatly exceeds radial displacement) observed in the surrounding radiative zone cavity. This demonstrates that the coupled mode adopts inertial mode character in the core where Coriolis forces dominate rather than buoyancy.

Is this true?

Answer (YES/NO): YES